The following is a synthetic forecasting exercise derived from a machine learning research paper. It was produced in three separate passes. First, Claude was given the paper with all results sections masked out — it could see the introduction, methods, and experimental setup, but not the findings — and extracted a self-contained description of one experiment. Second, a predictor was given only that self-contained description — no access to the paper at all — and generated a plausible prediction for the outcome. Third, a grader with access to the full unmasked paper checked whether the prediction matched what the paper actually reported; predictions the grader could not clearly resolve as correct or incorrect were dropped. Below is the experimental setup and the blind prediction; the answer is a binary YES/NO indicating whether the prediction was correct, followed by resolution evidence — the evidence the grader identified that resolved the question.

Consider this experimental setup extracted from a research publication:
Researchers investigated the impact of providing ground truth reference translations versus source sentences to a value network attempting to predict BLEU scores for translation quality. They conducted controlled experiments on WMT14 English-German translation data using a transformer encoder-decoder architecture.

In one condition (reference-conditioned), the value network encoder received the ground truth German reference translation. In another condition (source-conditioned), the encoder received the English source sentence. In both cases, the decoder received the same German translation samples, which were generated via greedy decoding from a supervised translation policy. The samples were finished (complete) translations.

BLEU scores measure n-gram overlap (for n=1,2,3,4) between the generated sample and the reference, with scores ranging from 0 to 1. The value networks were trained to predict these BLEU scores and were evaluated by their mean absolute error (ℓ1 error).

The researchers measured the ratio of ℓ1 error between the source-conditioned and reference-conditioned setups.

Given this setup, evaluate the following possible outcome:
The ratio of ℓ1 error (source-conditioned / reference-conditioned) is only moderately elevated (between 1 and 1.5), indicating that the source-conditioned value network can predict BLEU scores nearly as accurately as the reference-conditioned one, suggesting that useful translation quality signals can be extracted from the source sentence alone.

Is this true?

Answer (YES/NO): NO